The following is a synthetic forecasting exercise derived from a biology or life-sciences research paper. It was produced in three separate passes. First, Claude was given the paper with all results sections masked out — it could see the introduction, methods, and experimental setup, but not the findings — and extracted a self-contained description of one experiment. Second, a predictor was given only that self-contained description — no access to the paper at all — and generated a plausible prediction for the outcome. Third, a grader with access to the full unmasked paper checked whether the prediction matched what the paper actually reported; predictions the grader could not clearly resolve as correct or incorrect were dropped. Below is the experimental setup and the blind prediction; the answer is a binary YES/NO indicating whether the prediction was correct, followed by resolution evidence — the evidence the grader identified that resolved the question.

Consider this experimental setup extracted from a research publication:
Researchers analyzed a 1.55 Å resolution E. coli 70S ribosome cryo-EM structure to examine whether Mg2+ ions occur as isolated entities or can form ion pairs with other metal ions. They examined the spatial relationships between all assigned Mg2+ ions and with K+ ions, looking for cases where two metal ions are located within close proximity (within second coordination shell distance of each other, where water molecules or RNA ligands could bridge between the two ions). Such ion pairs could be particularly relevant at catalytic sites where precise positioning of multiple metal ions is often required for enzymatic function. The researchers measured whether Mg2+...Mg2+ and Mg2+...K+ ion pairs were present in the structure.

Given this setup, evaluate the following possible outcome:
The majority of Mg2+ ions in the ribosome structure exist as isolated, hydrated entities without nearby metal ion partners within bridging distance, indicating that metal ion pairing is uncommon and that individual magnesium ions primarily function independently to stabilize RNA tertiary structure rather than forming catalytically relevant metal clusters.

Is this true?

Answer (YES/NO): NO